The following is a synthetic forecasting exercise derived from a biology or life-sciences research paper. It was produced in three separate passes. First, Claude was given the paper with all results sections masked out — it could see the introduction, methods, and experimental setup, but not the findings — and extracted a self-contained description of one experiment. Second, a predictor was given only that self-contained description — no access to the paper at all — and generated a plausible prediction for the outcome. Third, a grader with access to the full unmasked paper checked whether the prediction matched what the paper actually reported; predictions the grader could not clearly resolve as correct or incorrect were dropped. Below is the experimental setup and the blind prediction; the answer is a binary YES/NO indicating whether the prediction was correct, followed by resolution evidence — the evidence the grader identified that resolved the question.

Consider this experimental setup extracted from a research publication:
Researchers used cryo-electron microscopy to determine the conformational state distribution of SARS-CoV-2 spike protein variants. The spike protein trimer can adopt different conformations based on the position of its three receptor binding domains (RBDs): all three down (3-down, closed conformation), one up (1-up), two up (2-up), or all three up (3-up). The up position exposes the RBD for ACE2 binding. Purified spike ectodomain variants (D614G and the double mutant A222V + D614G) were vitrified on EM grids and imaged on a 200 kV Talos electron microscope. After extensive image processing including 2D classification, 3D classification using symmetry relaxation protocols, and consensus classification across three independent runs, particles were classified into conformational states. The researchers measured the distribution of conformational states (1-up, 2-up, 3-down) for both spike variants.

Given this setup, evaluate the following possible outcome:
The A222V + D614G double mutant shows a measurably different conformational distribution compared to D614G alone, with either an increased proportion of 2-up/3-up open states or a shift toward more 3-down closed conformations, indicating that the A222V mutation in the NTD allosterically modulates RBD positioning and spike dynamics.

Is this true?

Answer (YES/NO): NO